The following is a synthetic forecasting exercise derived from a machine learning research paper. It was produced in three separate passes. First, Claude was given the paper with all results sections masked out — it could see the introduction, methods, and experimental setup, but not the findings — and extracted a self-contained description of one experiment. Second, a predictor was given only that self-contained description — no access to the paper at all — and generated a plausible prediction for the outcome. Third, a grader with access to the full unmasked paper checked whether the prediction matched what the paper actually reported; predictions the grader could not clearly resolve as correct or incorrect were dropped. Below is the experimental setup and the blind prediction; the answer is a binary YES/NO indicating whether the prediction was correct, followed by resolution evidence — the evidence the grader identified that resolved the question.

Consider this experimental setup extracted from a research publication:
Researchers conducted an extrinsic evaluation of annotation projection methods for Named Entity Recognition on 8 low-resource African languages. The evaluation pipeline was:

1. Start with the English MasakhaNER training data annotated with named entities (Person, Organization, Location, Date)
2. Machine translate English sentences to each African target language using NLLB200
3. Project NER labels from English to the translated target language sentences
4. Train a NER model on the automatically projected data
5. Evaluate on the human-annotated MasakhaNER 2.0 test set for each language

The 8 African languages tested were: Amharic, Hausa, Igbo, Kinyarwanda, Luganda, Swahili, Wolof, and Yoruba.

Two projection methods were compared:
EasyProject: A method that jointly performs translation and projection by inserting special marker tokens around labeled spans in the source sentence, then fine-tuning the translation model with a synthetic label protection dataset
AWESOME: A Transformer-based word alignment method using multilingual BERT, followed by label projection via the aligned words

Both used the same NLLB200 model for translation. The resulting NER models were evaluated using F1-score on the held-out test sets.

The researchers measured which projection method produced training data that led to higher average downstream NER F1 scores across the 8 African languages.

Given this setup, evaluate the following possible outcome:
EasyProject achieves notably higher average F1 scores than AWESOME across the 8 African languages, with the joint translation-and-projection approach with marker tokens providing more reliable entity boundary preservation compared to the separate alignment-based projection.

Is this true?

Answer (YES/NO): NO